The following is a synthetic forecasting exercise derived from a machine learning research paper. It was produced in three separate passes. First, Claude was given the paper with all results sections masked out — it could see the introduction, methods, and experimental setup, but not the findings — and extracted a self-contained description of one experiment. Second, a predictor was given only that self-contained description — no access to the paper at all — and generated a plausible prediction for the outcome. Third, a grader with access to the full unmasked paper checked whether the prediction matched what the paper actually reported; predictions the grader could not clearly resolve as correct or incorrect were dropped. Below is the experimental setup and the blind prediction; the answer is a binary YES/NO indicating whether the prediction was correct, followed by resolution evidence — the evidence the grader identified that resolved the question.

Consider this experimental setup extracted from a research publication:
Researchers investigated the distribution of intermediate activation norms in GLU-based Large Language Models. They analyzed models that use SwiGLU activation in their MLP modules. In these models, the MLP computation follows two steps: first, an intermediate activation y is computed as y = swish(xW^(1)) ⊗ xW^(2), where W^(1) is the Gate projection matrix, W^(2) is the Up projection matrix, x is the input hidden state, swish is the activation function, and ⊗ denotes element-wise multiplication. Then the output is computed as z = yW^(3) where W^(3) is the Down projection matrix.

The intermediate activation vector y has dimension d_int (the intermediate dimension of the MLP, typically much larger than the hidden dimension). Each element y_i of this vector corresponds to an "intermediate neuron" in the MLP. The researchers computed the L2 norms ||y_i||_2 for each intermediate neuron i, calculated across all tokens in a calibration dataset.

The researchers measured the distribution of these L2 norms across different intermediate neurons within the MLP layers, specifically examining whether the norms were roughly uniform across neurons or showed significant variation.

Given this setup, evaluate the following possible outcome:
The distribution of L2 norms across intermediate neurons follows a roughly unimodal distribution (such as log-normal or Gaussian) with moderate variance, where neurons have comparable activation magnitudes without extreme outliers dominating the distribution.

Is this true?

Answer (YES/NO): NO